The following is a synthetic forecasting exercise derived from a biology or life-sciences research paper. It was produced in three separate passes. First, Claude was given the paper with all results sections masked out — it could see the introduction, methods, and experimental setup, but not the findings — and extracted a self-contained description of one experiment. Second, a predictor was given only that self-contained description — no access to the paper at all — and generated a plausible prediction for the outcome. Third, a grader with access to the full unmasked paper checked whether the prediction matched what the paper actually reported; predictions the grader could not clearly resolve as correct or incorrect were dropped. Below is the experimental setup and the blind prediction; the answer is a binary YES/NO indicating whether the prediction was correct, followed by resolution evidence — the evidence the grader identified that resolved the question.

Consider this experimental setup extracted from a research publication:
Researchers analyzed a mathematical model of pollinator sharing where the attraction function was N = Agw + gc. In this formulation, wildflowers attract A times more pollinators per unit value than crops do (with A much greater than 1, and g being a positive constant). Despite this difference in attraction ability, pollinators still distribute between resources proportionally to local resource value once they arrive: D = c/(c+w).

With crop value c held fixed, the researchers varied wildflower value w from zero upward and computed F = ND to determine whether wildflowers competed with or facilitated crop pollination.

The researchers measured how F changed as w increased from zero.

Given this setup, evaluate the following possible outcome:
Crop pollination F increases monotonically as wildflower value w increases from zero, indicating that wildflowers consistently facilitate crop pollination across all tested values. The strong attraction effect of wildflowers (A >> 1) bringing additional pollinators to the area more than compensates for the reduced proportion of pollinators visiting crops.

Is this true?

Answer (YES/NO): YES